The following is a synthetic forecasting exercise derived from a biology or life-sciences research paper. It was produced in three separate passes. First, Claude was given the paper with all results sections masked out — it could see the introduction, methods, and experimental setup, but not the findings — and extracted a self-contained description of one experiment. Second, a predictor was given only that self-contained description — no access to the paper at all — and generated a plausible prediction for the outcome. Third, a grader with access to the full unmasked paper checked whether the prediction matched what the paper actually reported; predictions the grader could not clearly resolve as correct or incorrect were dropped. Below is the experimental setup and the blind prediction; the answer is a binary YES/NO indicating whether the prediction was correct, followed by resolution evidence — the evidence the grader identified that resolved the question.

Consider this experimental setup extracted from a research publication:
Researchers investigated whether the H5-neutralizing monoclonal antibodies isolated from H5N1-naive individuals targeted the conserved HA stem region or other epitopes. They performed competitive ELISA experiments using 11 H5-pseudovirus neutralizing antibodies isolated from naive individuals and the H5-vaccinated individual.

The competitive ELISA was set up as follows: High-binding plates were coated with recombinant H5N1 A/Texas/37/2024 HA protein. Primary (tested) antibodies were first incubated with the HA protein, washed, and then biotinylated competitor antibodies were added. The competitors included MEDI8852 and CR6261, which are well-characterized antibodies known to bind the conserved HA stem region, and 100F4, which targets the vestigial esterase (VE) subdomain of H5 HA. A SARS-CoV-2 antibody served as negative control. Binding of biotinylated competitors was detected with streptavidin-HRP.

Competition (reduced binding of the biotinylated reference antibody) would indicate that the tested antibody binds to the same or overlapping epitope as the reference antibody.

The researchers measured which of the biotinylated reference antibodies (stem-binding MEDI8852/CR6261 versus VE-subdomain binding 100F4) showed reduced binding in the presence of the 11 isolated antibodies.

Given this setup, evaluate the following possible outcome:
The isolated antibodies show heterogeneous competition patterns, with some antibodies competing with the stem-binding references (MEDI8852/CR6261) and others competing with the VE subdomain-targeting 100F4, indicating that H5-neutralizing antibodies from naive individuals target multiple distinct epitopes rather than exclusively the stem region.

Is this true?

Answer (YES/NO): NO